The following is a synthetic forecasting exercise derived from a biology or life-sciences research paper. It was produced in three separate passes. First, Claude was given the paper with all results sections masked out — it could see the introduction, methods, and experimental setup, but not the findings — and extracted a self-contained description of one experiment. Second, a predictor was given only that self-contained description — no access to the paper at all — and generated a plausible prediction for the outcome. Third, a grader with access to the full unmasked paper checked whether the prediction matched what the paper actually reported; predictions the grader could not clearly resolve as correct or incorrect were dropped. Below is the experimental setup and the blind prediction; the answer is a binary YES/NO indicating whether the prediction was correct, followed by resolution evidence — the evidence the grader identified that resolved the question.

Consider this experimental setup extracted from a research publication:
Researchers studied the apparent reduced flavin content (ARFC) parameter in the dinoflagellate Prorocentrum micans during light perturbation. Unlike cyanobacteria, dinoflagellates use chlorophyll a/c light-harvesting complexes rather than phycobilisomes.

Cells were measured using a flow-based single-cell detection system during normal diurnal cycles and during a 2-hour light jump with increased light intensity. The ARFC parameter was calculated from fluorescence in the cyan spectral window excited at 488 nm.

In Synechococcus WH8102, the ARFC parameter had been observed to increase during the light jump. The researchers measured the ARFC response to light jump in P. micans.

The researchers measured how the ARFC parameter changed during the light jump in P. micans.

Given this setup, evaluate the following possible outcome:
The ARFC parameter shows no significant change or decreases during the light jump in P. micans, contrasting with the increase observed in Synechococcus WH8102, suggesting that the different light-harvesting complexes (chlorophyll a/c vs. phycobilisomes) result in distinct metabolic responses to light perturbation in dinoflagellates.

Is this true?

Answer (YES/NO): YES